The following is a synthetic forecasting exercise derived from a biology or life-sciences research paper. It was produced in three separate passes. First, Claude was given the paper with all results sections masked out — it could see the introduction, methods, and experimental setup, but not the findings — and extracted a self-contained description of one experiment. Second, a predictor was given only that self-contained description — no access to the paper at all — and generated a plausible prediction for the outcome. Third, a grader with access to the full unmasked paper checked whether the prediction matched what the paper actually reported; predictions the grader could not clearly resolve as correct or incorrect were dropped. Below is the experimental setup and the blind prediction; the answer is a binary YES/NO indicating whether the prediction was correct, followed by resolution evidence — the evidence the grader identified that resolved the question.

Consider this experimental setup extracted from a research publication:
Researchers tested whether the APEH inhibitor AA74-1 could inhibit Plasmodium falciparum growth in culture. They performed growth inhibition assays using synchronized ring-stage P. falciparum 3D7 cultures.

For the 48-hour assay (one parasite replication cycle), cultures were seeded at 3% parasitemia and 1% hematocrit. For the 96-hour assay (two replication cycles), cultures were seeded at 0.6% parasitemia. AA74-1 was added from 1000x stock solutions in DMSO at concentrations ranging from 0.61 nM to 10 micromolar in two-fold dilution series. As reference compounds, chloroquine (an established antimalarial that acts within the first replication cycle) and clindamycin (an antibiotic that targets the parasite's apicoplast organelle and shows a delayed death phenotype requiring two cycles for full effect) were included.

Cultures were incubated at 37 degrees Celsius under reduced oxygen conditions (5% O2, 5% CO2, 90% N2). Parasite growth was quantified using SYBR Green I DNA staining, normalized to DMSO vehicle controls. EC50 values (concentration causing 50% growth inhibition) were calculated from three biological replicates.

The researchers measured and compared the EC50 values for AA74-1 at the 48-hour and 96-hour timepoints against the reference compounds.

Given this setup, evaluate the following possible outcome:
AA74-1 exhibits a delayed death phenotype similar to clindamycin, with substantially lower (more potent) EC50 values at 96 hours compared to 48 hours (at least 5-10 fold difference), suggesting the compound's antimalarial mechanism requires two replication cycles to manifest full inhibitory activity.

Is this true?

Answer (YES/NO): NO